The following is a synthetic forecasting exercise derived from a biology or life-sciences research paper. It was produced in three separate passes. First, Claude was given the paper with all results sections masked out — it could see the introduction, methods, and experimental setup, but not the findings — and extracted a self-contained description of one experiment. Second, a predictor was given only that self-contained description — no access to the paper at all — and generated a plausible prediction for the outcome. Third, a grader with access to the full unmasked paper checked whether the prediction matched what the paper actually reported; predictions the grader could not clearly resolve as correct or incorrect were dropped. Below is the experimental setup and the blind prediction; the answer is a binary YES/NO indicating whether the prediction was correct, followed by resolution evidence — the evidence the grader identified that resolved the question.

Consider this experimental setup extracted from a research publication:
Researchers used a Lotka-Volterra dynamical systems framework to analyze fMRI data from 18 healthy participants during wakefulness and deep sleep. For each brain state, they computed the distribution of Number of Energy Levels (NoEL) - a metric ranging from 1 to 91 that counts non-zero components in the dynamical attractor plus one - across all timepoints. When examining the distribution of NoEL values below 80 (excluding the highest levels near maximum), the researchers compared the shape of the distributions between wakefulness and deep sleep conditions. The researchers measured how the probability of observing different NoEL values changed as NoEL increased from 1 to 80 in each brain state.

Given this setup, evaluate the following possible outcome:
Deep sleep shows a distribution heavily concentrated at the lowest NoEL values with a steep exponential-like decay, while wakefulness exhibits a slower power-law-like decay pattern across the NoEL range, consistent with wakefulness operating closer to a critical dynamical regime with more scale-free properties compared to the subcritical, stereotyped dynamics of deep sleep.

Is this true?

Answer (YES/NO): NO